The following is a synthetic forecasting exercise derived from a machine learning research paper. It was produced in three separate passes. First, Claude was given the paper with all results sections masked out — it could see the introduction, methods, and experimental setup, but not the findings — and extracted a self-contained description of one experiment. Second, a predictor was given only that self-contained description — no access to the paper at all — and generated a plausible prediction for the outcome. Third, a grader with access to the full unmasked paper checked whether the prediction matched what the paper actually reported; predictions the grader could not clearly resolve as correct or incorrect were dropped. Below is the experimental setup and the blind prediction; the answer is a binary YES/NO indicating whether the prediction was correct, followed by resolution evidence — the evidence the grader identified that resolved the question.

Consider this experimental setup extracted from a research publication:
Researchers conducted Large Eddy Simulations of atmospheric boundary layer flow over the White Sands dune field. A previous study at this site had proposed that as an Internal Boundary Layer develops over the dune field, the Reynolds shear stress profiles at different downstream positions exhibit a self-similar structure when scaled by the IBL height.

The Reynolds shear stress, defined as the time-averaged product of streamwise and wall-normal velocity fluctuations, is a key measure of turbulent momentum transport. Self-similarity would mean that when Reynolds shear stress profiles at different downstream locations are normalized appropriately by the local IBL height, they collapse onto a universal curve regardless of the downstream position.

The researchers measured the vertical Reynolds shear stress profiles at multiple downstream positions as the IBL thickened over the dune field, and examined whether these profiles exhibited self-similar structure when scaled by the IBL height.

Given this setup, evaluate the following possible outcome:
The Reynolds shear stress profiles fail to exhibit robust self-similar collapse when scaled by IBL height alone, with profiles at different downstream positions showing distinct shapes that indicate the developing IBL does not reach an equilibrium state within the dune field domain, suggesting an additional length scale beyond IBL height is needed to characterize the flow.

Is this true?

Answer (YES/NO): NO